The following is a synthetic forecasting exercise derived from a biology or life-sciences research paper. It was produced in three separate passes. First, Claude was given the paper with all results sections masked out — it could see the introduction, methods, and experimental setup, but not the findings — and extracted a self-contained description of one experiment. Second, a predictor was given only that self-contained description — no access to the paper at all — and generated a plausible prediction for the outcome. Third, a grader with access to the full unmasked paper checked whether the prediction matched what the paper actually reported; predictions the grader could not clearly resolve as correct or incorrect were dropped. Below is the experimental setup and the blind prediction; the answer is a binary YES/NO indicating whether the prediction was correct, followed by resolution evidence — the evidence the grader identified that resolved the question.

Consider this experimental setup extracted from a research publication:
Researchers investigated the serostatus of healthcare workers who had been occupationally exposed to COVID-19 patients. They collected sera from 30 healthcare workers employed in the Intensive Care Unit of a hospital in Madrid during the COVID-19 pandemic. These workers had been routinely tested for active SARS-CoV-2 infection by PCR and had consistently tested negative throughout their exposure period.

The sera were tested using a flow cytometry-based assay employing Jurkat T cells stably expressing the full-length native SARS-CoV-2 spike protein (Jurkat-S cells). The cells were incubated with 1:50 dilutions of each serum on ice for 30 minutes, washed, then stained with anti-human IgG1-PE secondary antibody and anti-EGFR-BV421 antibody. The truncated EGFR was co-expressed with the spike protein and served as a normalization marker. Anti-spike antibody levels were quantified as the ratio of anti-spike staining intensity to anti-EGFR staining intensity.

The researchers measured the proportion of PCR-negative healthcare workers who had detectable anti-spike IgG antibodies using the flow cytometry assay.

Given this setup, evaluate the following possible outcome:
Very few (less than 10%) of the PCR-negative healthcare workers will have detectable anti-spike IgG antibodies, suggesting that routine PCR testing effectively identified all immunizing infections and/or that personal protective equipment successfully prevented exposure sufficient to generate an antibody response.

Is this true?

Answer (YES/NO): NO